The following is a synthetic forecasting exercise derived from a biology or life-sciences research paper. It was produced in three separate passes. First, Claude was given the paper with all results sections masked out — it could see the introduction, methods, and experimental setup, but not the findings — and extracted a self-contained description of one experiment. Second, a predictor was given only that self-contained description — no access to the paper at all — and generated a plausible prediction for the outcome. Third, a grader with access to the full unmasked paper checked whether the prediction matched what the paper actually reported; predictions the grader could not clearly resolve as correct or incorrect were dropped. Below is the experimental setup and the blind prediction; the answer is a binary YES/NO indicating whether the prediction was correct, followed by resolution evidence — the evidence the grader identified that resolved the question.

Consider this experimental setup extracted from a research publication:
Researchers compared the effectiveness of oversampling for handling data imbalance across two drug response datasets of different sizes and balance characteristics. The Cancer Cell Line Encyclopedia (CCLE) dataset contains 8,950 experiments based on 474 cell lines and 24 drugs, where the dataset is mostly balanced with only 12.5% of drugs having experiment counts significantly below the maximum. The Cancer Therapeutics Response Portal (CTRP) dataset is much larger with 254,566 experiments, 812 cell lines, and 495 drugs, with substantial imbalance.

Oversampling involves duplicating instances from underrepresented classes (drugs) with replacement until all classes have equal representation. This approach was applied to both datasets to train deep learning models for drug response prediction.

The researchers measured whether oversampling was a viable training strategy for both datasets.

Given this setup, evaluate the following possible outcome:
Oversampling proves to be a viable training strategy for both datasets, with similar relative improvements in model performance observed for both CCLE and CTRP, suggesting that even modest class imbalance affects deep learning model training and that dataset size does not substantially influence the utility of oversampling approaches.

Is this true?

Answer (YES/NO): NO